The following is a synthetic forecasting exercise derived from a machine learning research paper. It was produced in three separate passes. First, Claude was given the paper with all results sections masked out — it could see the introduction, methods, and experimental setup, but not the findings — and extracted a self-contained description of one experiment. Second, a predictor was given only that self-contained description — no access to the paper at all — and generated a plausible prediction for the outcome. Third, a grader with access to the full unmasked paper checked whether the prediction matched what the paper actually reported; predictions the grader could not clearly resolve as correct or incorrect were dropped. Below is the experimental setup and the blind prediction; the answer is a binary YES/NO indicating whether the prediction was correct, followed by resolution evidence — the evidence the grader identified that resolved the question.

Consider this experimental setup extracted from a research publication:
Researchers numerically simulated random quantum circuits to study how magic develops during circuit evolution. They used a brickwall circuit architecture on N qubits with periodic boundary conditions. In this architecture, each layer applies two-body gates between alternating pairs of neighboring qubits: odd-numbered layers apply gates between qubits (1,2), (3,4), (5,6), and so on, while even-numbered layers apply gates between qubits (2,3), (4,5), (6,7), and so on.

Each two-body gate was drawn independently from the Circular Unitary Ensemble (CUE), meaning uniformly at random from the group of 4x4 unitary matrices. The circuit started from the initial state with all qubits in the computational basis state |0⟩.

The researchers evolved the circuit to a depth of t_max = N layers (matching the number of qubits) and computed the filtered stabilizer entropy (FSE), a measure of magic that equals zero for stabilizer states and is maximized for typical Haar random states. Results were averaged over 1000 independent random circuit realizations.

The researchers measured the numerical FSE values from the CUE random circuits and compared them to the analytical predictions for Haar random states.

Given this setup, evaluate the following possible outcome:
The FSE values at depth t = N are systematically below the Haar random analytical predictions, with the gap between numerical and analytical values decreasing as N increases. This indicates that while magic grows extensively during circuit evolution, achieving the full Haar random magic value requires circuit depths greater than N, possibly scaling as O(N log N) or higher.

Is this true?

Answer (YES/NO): NO